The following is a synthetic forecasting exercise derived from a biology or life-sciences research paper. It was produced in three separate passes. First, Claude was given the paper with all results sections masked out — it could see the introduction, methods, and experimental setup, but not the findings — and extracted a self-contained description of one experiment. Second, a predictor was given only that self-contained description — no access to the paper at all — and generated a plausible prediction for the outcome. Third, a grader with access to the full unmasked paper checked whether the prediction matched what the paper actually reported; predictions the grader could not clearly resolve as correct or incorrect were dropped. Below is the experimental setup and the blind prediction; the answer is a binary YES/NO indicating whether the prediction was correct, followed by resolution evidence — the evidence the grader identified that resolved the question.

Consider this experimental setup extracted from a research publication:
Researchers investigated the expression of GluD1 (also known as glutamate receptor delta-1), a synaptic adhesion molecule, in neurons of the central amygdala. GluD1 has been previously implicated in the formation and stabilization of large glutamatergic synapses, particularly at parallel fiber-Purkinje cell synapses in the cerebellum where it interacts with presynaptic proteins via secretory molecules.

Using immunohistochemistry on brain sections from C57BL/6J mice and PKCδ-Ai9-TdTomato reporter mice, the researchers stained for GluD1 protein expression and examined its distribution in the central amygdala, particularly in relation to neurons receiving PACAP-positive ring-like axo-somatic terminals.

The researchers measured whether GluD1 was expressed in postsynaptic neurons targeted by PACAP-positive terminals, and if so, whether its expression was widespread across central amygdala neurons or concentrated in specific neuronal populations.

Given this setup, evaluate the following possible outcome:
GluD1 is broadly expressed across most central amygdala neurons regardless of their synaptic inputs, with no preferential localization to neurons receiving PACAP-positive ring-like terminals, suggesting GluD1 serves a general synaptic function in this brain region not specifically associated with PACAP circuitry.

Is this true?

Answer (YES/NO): NO